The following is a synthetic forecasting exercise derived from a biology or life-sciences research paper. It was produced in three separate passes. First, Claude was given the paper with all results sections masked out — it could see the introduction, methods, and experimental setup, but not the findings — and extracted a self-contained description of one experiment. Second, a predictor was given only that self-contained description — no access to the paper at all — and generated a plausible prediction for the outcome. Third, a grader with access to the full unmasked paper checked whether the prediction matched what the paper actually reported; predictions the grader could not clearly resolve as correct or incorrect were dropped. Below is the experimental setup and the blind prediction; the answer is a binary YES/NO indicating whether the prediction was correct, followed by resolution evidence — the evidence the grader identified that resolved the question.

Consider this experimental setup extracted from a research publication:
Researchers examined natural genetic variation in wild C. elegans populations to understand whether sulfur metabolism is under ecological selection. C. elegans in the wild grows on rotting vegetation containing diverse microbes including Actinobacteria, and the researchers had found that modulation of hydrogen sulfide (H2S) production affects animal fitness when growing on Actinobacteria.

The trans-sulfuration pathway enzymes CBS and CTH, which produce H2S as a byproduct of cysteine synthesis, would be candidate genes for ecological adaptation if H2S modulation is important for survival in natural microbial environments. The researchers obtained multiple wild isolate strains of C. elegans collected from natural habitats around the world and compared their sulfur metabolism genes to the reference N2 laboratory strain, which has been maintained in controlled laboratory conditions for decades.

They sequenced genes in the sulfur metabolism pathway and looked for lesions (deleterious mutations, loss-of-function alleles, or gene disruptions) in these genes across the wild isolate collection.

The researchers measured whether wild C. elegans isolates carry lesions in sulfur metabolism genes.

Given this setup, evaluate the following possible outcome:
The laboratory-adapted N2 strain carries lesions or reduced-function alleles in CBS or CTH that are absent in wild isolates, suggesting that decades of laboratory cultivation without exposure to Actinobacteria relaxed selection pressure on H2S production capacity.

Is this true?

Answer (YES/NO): NO